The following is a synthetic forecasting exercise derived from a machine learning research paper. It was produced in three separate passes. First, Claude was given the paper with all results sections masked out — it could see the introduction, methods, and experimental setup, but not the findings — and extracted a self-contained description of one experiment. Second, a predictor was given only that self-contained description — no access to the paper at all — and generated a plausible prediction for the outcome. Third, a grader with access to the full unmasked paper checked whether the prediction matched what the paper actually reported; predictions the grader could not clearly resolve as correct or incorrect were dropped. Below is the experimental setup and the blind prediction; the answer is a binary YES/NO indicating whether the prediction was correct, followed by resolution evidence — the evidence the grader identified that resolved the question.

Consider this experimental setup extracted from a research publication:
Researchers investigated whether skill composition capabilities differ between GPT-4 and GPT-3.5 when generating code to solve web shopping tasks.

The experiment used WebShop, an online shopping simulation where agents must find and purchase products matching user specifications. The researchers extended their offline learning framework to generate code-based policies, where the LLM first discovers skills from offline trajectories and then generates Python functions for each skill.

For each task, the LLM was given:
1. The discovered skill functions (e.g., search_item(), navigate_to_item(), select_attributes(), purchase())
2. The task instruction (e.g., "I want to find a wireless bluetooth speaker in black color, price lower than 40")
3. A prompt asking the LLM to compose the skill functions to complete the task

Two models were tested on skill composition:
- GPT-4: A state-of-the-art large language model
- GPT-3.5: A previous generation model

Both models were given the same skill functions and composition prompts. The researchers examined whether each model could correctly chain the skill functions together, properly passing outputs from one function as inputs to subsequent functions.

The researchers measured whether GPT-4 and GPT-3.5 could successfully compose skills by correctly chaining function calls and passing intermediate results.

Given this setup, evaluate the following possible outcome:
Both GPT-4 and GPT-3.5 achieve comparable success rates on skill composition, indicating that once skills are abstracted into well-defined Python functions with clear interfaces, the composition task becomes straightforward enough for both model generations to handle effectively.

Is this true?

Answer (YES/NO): NO